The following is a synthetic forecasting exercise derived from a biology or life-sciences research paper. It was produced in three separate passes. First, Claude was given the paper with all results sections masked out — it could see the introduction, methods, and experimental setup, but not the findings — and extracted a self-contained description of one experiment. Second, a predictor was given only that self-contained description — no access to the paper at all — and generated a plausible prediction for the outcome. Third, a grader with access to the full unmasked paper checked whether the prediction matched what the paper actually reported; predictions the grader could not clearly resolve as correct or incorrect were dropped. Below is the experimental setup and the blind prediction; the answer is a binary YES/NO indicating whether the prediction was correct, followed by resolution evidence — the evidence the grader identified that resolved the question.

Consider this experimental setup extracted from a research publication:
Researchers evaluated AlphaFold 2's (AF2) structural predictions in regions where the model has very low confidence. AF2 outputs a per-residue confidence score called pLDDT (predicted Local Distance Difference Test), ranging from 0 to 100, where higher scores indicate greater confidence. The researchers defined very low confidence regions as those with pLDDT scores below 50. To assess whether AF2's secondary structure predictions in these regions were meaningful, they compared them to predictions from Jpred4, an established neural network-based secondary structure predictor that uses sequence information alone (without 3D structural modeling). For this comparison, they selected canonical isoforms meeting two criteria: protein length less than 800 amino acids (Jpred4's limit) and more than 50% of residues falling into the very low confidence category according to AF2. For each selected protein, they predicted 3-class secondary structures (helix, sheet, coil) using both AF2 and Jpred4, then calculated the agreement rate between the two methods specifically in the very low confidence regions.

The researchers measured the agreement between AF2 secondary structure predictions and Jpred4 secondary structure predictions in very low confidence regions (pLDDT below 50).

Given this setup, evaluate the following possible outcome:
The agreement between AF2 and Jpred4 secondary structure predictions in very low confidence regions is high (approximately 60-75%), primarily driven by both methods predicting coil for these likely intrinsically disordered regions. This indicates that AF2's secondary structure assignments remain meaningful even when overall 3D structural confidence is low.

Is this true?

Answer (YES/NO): NO